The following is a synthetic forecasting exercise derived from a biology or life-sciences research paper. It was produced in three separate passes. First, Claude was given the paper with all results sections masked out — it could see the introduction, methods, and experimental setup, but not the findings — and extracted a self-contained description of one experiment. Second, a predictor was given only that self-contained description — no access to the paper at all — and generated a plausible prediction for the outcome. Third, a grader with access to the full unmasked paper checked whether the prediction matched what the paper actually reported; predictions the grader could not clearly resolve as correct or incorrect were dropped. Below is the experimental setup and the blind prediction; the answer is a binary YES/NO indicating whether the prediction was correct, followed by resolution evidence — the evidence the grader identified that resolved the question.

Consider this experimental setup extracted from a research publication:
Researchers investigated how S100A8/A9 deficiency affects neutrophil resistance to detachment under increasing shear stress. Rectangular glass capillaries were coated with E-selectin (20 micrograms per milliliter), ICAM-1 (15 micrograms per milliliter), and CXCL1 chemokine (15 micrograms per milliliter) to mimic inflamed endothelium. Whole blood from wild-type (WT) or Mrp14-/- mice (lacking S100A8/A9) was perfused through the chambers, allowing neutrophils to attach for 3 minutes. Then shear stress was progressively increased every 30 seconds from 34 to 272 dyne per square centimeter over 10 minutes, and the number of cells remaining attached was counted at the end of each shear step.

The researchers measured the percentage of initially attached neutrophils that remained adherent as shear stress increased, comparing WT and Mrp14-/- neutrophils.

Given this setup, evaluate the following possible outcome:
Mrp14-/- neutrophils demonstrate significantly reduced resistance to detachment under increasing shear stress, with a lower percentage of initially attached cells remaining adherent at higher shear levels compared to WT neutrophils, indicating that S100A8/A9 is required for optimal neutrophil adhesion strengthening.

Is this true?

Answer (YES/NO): YES